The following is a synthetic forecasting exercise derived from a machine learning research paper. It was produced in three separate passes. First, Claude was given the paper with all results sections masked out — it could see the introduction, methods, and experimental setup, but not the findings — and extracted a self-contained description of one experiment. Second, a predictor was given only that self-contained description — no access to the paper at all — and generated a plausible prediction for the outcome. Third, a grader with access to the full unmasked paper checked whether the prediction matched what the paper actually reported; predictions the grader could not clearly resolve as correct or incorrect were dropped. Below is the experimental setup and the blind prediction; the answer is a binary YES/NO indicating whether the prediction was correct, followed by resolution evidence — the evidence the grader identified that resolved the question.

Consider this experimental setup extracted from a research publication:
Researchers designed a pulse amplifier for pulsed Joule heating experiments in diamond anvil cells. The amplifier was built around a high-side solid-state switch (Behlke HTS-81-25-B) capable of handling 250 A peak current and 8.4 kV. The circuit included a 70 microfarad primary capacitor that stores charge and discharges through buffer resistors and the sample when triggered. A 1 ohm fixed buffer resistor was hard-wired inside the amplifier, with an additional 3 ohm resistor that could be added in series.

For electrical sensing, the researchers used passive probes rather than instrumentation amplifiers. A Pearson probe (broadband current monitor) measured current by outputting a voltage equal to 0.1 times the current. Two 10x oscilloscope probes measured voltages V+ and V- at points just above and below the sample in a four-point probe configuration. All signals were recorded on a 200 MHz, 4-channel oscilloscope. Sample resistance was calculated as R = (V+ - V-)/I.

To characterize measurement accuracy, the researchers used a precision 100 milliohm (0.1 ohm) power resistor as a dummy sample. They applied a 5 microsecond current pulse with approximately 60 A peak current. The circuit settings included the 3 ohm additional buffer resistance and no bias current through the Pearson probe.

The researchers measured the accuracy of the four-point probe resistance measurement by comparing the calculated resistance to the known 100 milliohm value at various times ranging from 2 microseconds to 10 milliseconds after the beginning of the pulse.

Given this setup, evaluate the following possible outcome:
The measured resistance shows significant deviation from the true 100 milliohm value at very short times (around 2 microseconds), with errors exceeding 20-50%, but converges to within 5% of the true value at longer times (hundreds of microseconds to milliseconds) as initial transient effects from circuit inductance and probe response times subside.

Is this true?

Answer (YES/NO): NO